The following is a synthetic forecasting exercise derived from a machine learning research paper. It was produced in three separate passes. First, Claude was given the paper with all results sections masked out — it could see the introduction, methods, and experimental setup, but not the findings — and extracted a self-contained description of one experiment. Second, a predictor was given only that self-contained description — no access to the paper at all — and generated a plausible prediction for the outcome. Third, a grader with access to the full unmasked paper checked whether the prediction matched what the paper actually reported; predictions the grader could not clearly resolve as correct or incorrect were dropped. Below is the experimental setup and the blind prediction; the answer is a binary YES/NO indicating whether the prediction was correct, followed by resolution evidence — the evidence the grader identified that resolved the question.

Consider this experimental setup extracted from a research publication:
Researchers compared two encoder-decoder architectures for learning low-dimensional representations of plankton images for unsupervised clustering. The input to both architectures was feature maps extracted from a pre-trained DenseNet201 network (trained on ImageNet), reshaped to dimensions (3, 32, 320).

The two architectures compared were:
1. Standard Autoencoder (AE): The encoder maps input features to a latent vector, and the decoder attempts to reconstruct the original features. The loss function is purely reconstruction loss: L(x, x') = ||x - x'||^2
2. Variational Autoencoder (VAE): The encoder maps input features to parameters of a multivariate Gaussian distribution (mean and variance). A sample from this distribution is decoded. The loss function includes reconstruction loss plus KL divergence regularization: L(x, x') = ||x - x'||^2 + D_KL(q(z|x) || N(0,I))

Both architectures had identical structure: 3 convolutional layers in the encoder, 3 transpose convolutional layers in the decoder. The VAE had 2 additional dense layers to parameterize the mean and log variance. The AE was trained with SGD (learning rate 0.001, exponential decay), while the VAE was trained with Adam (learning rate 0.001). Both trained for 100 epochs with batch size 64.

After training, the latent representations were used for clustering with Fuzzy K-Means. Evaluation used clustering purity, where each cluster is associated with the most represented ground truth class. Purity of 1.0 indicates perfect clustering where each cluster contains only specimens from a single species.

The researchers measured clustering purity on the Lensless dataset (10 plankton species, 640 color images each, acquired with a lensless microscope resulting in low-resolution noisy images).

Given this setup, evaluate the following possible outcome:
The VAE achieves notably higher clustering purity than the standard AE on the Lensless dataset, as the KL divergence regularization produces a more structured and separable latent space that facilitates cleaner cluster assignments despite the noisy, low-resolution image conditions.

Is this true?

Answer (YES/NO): YES